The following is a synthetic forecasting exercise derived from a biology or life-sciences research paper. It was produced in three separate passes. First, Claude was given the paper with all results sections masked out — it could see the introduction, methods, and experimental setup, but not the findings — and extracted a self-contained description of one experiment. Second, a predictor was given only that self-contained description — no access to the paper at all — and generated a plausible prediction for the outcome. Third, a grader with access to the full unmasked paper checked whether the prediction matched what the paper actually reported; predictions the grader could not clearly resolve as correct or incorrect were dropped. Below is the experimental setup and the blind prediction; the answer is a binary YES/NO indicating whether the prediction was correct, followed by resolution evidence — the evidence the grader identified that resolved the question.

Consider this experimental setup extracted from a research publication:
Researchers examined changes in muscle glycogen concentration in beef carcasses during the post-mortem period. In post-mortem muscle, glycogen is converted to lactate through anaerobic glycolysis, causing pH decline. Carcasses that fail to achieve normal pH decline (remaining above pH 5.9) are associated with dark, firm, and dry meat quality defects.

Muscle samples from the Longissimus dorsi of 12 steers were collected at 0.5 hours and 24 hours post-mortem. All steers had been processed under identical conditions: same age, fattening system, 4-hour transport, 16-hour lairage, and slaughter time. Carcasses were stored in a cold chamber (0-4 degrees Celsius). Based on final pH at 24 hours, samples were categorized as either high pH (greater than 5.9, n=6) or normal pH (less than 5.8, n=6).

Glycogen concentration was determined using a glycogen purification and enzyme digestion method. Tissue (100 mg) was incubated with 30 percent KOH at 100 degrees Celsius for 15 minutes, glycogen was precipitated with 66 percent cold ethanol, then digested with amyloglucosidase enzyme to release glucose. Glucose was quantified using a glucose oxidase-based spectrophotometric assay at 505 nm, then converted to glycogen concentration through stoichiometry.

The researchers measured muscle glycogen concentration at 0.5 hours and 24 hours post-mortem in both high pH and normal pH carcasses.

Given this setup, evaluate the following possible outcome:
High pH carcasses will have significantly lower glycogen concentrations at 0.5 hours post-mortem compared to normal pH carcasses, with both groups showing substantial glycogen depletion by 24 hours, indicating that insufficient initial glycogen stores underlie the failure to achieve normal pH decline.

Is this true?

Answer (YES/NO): YES